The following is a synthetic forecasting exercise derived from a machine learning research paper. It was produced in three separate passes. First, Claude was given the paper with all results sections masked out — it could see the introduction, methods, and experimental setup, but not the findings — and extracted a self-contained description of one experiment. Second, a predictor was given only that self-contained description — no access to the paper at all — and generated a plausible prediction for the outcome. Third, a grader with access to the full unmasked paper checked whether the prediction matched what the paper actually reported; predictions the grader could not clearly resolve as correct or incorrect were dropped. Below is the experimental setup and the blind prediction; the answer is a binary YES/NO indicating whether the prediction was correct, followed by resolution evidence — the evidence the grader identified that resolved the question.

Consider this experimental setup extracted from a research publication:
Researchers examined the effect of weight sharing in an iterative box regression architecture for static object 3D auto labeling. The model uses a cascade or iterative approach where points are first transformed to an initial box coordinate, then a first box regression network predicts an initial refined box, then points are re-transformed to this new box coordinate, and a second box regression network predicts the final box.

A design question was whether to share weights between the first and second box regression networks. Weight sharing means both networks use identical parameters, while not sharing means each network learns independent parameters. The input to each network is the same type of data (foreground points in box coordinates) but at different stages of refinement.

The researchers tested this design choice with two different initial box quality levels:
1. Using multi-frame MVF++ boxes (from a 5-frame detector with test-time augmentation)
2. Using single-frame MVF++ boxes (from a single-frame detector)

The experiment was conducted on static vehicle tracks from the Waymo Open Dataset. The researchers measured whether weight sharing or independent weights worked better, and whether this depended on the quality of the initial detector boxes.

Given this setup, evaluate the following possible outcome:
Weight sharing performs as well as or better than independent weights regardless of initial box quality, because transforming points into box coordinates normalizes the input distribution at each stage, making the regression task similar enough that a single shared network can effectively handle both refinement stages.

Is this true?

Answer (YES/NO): NO